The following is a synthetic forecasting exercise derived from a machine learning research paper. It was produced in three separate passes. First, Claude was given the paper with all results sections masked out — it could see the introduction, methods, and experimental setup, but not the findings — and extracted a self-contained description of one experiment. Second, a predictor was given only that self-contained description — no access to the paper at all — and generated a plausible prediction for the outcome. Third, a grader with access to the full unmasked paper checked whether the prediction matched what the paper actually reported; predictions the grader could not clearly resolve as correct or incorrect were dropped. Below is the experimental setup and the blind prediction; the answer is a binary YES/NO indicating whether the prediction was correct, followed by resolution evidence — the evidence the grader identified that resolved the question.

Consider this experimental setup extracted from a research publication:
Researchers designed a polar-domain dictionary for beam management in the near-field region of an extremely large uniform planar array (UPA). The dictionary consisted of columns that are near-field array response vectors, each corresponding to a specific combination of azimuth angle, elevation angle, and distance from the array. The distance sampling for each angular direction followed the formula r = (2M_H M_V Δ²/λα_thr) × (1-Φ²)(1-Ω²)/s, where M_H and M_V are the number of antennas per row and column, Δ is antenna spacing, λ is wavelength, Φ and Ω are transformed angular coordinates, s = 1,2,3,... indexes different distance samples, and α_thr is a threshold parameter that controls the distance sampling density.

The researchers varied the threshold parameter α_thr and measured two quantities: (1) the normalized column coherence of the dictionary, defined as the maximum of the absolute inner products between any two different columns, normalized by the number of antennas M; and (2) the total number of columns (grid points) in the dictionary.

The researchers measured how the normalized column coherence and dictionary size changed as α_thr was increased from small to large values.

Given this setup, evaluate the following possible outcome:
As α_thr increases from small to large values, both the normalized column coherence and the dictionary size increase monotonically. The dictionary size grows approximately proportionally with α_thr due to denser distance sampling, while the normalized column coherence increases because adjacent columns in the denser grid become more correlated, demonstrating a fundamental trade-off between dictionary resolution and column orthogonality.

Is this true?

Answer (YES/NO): NO